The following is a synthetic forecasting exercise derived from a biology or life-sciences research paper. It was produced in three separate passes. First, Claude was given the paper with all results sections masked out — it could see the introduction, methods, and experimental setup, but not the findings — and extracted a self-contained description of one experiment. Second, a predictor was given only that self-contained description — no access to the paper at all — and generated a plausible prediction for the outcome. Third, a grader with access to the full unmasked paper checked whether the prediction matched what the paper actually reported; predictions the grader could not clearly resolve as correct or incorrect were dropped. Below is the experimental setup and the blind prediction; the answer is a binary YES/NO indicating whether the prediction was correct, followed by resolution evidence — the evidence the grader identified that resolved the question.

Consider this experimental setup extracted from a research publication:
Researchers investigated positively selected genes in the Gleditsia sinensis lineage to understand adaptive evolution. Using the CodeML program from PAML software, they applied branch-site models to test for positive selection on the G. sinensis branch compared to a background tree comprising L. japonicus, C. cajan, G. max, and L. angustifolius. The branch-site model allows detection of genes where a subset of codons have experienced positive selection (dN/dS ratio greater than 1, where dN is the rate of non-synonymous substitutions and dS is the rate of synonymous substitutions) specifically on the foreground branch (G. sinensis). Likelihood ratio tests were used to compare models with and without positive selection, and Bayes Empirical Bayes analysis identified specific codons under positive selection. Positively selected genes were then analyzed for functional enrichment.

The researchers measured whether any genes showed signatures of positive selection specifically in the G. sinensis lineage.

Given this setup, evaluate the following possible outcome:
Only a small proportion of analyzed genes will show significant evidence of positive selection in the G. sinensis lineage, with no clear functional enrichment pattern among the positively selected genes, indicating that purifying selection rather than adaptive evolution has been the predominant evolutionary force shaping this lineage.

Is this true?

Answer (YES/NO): NO